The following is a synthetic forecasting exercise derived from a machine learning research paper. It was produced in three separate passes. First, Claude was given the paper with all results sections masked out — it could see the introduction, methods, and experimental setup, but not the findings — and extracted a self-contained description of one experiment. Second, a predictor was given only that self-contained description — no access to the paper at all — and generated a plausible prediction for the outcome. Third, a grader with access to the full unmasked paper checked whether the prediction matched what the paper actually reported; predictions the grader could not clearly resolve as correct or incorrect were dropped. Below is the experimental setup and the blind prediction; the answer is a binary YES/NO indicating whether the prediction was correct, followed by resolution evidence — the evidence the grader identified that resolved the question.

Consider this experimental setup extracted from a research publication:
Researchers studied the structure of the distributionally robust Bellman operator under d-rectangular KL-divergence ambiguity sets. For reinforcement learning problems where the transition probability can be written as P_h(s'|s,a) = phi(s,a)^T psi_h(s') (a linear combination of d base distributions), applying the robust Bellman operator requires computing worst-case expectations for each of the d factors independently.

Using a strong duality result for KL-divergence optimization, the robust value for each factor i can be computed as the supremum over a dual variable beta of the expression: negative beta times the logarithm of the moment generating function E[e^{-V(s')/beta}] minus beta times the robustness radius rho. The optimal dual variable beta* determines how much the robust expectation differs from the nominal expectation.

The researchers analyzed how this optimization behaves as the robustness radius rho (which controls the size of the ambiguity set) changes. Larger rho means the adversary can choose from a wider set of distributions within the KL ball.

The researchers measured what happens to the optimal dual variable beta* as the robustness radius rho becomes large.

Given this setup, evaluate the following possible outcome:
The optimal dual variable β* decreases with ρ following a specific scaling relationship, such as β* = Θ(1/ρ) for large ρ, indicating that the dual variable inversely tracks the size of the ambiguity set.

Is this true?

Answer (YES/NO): NO